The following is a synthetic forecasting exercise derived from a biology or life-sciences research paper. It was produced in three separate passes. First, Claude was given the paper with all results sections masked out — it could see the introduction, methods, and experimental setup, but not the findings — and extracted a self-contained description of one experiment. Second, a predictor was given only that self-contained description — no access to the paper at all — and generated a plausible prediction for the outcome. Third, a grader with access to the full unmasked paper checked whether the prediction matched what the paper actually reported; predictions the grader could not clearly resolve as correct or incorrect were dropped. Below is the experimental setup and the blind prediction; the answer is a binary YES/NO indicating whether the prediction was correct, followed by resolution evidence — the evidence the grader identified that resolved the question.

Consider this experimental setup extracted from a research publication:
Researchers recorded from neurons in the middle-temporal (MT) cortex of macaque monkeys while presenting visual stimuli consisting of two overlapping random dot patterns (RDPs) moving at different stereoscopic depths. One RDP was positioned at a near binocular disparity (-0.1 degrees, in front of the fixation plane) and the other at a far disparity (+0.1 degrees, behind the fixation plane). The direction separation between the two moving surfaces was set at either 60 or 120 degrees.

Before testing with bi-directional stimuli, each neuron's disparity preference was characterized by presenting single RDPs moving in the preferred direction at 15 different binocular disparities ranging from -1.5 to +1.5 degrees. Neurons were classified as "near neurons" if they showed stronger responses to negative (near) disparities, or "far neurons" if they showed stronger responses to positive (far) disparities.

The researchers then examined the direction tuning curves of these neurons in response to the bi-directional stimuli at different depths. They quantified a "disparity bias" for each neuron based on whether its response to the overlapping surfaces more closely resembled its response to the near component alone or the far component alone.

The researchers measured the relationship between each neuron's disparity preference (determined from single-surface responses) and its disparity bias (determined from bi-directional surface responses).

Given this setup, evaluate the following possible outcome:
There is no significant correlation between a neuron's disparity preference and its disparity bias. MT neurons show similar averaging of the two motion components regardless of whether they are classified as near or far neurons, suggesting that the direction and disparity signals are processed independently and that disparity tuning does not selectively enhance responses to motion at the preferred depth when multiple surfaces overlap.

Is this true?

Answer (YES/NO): NO